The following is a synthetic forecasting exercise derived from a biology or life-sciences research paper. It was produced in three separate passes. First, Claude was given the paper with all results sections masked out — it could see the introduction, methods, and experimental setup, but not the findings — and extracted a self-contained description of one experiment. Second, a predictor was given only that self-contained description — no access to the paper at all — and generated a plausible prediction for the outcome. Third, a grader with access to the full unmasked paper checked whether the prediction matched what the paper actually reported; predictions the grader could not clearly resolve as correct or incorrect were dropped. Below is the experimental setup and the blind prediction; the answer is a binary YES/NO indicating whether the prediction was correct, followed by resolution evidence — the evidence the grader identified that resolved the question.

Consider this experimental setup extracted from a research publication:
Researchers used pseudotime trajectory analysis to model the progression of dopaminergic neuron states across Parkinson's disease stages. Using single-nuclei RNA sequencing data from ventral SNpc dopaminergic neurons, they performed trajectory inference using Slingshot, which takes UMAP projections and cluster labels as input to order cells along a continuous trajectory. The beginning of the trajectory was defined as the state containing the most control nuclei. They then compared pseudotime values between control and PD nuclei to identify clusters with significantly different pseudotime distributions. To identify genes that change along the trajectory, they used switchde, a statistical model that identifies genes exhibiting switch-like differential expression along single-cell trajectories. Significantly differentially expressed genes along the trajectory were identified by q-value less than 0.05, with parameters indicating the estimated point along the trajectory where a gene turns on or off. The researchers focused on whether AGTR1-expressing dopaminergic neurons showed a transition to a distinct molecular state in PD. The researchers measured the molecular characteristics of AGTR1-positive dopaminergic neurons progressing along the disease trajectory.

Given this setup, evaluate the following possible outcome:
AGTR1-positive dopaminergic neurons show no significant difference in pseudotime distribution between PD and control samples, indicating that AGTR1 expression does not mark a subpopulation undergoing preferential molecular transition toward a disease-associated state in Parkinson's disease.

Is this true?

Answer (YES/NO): NO